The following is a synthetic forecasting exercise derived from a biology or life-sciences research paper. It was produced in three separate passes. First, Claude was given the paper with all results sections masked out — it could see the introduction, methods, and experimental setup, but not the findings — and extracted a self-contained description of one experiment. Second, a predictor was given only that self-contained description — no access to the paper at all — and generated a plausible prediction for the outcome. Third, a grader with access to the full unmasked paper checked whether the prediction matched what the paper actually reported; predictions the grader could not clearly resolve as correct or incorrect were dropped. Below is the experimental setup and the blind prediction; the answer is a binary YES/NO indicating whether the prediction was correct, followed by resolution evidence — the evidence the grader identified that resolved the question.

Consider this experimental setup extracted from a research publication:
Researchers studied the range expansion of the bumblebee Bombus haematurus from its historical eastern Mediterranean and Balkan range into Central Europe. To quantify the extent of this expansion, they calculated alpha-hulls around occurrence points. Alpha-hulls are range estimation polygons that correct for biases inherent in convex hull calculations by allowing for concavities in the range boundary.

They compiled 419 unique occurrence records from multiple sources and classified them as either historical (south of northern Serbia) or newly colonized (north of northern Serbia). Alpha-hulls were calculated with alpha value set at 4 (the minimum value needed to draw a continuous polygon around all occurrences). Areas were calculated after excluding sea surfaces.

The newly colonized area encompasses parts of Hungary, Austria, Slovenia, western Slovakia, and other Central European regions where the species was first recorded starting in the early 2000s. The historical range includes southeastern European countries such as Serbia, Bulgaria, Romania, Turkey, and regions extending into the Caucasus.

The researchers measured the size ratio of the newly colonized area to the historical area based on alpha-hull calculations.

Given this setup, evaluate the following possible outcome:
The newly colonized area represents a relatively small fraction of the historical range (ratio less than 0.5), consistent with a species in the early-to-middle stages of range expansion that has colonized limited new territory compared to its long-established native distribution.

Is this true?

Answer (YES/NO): YES